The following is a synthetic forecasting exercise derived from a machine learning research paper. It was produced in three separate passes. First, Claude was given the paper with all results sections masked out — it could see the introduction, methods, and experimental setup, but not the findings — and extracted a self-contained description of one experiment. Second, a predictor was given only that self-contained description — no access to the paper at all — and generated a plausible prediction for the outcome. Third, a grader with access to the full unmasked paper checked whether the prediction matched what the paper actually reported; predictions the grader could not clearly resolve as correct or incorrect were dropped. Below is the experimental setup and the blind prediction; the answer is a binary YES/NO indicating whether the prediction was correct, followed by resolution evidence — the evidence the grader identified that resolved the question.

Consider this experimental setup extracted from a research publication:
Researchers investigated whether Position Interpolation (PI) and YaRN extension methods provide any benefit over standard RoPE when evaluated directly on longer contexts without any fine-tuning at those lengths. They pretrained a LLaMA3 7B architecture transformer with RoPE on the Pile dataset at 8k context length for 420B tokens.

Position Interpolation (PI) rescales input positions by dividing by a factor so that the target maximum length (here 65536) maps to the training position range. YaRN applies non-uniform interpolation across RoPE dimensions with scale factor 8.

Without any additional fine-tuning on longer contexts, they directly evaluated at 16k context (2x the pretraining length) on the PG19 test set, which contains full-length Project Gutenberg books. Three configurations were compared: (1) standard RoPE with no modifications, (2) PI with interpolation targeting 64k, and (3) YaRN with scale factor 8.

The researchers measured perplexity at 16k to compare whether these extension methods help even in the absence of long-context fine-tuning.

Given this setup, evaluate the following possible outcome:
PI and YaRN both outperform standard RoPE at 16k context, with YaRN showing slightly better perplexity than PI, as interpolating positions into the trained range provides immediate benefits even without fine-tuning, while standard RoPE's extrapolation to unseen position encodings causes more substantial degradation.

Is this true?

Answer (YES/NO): NO